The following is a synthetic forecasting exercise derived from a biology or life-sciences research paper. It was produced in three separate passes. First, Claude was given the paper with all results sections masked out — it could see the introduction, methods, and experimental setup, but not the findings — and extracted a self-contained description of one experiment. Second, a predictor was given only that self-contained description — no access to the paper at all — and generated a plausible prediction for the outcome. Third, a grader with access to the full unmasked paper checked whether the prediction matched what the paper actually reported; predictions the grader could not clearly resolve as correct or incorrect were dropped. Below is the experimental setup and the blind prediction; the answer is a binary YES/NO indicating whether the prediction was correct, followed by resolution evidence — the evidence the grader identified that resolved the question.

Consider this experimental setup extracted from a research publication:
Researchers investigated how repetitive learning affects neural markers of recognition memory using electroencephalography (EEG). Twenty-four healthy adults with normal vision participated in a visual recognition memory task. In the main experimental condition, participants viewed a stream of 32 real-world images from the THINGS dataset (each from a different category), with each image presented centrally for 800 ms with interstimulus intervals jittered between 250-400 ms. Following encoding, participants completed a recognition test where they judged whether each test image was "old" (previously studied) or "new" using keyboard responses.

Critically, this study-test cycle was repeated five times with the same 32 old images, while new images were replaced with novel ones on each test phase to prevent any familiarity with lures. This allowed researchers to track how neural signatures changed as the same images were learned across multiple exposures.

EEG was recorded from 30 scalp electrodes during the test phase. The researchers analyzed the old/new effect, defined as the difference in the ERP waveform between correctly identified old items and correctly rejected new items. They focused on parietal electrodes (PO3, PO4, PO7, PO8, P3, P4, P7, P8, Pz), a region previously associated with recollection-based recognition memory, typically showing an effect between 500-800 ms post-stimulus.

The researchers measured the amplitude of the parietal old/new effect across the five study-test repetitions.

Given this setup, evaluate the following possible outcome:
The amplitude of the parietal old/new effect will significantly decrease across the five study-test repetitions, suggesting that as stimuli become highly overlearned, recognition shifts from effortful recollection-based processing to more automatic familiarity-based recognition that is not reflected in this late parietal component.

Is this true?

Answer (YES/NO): NO